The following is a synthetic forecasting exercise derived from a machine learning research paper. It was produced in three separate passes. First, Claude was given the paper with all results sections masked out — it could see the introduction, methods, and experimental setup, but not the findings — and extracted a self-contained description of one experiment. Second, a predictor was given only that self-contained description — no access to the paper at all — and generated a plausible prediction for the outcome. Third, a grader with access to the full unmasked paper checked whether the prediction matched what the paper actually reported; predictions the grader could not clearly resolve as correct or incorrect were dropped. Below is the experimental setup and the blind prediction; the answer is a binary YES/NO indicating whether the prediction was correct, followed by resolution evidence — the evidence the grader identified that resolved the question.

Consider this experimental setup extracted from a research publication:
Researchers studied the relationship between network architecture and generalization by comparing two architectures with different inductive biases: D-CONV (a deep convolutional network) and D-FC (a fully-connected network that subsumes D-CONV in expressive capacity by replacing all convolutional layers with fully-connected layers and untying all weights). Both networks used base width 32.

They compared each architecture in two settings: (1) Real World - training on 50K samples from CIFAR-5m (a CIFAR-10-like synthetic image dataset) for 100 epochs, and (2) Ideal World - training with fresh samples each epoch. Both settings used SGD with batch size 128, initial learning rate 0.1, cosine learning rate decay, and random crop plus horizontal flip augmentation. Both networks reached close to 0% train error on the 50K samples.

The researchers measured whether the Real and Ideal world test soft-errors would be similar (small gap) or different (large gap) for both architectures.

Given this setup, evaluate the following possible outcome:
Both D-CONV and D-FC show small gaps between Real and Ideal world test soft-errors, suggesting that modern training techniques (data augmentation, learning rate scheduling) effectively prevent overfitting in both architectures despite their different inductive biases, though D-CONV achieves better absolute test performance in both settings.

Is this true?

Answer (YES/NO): YES